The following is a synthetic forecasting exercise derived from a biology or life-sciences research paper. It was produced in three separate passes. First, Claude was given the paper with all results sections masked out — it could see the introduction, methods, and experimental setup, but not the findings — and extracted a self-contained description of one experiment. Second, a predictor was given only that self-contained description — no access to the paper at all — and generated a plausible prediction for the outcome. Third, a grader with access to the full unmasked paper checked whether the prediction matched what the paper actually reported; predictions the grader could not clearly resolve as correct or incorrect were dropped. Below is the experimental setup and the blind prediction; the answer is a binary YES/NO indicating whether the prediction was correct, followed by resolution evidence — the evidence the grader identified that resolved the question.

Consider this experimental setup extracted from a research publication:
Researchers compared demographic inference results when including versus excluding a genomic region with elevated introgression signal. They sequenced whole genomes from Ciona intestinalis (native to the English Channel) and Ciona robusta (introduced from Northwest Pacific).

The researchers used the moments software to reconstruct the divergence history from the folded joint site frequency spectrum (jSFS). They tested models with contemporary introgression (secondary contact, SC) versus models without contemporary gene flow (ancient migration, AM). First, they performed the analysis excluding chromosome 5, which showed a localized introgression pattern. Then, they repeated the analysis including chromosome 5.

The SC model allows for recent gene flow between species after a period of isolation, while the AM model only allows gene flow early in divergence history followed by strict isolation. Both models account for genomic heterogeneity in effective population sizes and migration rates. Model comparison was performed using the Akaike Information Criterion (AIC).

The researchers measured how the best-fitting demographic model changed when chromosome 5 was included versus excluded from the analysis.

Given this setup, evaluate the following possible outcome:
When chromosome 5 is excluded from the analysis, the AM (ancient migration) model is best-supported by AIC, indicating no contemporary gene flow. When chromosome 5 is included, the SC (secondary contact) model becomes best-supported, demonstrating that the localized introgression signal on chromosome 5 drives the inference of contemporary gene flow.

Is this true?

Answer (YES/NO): NO